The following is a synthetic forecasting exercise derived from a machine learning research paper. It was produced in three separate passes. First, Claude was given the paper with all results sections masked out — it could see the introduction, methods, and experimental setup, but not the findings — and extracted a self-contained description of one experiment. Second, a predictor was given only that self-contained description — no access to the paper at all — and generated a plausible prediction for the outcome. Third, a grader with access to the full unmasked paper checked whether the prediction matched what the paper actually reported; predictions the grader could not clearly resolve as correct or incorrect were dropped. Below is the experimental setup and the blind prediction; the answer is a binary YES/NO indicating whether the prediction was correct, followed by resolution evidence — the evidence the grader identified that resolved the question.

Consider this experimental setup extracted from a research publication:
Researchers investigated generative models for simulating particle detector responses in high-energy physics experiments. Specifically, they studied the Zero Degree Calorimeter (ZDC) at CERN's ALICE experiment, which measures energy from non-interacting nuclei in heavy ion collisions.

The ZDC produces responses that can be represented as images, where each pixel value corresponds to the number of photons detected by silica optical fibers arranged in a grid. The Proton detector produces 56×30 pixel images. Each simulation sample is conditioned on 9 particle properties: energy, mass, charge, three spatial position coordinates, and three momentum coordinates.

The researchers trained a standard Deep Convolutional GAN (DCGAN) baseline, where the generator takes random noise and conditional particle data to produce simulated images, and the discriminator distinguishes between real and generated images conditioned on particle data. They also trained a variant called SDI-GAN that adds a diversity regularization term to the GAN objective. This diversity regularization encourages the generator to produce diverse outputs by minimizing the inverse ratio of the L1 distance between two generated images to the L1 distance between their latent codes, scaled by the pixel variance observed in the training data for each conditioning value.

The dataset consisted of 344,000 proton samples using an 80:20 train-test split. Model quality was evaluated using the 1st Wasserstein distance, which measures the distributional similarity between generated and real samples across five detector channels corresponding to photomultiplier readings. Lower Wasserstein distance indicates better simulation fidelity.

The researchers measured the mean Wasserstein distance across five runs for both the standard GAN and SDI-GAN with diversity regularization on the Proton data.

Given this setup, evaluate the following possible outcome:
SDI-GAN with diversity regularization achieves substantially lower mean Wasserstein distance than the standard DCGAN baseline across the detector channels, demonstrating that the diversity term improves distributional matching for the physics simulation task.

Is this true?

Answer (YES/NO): NO